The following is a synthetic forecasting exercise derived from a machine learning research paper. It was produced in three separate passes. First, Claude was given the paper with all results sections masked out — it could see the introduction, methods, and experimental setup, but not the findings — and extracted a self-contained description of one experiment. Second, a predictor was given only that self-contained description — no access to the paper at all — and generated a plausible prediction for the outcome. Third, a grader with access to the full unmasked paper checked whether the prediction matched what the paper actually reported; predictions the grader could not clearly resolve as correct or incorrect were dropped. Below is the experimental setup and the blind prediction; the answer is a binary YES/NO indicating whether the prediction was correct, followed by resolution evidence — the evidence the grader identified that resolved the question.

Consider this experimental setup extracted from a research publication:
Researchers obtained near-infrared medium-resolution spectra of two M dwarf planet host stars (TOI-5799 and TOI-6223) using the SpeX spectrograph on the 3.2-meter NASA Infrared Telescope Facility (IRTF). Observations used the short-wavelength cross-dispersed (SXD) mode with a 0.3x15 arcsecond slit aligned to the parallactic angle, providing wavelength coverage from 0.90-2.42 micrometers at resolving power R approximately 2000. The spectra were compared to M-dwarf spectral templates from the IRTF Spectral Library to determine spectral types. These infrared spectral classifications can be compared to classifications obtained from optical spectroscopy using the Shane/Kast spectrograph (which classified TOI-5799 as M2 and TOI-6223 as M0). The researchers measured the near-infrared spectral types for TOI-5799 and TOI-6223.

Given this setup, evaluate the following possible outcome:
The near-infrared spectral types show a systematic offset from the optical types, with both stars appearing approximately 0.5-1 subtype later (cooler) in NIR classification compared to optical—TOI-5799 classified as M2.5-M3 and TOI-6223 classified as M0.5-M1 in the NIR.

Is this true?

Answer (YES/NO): NO